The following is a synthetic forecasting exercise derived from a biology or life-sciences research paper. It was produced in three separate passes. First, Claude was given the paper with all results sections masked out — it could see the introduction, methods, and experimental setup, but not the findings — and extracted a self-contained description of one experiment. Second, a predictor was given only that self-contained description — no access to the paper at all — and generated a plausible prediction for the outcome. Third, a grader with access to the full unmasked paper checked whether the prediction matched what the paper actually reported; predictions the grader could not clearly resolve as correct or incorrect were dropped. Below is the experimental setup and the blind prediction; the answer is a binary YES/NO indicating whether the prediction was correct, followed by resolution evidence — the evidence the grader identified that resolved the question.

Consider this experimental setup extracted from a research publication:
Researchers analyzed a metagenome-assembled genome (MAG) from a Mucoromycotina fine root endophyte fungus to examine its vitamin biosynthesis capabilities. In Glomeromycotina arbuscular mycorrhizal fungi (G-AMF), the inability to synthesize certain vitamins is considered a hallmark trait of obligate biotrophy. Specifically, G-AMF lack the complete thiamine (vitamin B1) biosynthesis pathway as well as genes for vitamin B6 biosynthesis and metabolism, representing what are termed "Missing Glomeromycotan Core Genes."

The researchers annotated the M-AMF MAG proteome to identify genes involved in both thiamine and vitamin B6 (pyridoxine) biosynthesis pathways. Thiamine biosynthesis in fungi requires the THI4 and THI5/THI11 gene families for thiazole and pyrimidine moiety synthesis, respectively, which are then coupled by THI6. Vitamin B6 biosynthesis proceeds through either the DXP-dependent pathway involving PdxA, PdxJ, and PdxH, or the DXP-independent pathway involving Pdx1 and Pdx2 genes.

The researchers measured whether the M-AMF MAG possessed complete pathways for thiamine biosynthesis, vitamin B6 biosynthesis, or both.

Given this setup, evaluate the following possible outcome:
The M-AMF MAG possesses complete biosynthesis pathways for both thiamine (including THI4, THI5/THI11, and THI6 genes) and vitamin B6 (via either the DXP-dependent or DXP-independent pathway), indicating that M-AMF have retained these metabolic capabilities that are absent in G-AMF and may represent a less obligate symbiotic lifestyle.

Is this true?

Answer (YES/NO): NO